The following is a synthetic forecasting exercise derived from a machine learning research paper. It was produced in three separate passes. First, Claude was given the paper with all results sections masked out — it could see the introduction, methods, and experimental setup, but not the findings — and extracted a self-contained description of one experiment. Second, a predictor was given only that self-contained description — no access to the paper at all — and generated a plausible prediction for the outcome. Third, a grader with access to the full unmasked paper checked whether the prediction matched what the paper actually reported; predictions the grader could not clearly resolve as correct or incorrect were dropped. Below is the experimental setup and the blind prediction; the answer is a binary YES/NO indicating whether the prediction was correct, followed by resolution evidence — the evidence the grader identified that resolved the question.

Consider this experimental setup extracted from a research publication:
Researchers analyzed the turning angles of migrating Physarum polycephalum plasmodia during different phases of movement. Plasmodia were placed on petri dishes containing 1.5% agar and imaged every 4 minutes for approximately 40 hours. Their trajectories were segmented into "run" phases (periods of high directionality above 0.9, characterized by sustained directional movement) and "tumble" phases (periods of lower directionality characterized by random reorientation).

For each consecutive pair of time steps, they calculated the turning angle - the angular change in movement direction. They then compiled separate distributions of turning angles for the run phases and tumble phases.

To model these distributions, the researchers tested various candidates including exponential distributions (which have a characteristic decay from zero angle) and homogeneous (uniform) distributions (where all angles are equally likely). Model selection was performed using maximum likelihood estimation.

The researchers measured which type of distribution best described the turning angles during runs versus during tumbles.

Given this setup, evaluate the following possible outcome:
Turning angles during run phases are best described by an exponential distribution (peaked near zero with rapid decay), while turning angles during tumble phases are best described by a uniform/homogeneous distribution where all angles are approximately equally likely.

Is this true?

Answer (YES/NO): YES